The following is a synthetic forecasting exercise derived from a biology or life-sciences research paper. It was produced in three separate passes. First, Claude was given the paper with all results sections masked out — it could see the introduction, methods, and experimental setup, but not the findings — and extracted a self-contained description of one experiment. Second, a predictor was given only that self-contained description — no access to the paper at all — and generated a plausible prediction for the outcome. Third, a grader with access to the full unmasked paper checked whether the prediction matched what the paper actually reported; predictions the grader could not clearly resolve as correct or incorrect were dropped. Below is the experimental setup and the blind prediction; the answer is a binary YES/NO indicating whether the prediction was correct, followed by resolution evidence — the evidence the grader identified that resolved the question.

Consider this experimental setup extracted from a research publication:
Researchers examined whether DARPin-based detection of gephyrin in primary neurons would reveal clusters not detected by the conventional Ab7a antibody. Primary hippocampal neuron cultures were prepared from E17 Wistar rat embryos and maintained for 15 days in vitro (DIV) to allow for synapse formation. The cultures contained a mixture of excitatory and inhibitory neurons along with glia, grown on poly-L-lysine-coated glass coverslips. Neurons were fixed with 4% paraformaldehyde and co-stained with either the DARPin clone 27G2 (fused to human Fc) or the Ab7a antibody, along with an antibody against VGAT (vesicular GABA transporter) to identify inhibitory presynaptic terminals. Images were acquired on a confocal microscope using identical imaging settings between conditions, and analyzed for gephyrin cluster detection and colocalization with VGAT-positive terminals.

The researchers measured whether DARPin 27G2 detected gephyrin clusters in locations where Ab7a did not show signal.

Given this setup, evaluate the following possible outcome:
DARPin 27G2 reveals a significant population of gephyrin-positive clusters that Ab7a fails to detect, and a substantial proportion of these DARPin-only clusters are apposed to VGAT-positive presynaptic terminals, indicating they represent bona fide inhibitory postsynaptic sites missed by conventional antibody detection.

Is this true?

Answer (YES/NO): YES